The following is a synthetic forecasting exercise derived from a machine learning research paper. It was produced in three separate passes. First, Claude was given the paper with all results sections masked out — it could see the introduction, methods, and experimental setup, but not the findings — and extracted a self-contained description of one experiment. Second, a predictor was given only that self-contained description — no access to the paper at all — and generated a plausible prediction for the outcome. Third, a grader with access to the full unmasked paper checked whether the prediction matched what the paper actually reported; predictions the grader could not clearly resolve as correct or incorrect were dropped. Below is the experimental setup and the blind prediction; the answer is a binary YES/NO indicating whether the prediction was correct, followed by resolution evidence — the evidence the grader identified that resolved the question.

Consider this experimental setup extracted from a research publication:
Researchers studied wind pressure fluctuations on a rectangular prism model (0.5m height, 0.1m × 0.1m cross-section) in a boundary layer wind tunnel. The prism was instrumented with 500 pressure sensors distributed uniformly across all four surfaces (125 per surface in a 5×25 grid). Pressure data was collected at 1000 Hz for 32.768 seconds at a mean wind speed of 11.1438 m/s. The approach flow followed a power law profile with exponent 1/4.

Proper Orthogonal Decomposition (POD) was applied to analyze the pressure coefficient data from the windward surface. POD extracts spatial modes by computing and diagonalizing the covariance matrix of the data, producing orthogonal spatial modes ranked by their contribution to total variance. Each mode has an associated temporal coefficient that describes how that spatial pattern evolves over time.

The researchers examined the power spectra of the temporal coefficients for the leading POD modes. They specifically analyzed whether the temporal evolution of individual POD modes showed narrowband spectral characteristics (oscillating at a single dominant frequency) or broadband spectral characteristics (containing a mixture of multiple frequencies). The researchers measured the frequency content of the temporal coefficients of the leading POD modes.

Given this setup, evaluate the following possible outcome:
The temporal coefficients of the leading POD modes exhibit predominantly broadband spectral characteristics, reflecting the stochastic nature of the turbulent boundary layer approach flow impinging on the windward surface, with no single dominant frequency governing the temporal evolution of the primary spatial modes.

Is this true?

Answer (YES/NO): YES